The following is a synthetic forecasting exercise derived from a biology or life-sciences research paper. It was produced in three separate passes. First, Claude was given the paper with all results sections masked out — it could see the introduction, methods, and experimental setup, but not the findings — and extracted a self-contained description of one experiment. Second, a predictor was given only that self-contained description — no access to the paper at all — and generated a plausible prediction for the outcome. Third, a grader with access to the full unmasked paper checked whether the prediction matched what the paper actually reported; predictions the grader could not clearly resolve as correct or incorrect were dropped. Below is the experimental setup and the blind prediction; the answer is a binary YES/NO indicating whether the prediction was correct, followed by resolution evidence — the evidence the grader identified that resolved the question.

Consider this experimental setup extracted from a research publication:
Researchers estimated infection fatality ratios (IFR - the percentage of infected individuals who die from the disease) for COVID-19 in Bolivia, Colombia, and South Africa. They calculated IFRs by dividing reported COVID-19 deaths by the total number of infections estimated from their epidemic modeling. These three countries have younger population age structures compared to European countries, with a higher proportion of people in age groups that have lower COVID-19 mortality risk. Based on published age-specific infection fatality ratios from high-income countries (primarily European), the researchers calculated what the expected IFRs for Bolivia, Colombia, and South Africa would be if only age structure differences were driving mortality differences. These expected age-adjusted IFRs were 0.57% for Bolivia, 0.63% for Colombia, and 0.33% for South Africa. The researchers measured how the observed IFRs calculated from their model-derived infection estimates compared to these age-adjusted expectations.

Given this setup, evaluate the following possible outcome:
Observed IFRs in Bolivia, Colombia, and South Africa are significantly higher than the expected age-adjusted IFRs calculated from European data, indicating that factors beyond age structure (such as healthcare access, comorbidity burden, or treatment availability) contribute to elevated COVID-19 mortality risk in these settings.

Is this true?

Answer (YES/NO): NO